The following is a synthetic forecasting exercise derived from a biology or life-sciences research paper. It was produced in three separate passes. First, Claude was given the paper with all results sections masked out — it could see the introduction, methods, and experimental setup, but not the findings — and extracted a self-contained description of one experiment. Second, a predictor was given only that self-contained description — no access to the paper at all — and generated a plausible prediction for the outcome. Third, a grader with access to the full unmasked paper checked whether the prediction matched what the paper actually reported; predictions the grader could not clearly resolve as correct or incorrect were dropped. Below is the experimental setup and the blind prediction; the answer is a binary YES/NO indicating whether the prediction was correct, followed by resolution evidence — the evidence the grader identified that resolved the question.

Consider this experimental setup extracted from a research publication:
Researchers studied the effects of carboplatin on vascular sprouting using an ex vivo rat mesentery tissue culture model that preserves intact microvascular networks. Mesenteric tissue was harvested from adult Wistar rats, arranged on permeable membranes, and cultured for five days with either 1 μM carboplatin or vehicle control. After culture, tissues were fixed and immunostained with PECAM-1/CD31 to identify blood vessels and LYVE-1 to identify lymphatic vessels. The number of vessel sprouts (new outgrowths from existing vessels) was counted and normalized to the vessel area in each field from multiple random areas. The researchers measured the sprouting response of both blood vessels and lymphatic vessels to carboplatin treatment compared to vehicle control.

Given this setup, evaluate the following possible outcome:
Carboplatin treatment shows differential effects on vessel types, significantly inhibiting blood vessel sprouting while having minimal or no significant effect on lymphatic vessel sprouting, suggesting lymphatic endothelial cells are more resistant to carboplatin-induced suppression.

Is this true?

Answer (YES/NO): NO